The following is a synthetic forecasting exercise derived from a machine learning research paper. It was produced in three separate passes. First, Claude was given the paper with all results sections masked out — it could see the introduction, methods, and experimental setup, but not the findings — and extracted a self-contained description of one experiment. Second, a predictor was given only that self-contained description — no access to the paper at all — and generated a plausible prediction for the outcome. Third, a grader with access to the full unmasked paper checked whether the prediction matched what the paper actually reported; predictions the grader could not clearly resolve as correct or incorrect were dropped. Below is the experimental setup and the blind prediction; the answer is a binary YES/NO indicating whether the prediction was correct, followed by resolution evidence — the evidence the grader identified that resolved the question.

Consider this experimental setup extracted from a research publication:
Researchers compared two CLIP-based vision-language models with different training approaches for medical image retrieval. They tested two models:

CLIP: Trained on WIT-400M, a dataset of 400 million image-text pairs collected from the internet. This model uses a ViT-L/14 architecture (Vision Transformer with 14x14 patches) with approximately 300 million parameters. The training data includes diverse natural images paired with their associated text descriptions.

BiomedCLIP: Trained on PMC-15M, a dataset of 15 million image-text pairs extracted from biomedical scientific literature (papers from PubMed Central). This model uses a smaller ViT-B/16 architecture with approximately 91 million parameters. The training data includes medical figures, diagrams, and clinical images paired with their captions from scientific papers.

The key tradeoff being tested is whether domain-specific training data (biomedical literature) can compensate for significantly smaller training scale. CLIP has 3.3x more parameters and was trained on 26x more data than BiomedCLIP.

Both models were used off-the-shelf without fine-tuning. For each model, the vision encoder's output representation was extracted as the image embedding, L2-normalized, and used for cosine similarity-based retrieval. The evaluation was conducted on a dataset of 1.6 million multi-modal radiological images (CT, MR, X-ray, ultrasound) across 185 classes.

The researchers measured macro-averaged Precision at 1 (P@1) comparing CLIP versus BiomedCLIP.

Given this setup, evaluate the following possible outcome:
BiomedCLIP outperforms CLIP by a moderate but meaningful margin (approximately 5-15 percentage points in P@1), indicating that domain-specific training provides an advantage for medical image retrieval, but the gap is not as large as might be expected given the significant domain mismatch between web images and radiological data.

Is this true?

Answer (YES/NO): NO